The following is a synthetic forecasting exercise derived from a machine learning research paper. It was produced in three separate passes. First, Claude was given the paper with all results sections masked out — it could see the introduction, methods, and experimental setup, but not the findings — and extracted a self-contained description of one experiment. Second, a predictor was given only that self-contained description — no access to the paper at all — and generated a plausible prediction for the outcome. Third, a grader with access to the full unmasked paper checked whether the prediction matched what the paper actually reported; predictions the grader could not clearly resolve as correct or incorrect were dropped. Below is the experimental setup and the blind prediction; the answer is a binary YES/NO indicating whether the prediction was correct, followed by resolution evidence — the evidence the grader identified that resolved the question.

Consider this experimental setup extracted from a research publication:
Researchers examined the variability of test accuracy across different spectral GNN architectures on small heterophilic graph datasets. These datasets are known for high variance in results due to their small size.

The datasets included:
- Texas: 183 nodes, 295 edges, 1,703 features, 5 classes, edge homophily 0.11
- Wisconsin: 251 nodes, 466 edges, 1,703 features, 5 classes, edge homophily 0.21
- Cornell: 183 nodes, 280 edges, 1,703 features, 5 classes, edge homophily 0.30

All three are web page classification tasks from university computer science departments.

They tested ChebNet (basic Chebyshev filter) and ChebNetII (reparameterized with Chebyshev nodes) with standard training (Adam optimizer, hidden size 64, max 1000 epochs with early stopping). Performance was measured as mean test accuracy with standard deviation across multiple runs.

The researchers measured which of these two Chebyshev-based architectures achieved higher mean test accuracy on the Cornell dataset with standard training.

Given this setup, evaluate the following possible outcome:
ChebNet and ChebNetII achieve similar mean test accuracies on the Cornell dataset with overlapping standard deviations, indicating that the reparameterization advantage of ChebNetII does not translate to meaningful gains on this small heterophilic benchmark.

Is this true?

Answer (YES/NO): YES